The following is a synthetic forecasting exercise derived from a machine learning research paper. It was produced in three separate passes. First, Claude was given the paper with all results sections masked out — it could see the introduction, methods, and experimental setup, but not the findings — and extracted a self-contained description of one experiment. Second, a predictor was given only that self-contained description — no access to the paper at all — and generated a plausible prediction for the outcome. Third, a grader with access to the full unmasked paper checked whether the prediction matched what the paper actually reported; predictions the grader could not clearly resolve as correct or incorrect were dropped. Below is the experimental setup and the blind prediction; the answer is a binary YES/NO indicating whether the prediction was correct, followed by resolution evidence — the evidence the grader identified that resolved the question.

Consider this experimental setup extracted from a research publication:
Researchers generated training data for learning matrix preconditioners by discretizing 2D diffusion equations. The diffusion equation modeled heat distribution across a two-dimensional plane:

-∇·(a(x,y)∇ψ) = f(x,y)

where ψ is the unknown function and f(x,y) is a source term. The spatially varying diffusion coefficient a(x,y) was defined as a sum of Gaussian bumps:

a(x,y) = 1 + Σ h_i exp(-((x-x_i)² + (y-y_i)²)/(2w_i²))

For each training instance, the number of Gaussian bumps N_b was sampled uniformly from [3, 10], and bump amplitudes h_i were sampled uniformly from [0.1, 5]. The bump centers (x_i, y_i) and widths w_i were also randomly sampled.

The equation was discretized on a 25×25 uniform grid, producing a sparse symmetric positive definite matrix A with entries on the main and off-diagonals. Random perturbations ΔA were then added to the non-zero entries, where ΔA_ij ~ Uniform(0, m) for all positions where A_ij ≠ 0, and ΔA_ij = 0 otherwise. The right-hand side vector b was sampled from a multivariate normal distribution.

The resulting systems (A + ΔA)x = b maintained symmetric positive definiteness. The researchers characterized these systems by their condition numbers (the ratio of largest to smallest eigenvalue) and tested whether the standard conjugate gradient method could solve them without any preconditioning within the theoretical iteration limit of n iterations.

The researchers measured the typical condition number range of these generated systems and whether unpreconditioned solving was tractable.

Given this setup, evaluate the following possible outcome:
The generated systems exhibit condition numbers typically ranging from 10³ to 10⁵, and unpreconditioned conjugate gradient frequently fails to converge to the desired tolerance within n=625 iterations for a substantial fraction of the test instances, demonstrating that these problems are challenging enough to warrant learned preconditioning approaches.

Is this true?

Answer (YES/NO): NO